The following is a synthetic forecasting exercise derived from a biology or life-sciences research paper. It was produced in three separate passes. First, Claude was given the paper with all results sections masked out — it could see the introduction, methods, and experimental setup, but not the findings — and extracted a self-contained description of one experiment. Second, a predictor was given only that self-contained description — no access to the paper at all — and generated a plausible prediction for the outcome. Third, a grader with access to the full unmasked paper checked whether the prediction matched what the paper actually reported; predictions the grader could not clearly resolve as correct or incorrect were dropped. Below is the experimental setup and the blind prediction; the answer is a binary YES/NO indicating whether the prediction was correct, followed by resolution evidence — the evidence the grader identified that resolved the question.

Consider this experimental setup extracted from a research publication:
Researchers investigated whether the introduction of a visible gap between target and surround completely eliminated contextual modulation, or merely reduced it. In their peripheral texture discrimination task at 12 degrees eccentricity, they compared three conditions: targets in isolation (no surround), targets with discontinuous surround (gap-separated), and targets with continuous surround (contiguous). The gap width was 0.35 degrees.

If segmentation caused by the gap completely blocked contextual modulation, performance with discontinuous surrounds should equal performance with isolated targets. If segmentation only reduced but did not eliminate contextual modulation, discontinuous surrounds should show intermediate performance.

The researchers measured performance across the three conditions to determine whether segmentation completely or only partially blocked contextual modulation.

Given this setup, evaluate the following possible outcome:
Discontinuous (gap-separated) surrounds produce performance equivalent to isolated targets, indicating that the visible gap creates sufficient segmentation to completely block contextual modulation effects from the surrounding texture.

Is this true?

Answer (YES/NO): NO